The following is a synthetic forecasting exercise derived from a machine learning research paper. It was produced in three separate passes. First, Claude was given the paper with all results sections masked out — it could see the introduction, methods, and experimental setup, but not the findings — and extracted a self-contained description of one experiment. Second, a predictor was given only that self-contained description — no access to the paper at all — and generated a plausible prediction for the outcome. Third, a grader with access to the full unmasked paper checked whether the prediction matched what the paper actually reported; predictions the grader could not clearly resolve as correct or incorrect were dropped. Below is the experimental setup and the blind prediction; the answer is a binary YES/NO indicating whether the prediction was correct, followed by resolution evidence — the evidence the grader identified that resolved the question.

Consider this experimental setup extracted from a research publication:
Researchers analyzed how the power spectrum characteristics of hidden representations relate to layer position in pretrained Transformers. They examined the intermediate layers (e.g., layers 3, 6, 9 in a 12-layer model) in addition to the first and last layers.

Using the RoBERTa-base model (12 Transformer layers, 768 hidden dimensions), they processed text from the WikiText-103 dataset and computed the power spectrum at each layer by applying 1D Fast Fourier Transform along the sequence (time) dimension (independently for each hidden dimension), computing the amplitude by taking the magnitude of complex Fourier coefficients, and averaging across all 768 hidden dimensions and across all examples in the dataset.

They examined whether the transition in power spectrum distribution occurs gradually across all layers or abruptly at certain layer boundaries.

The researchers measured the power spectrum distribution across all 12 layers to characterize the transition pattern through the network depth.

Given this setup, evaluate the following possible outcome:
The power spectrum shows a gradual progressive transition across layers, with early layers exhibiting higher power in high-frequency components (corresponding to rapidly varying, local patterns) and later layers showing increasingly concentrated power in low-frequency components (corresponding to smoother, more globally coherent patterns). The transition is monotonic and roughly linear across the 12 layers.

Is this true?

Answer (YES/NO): NO